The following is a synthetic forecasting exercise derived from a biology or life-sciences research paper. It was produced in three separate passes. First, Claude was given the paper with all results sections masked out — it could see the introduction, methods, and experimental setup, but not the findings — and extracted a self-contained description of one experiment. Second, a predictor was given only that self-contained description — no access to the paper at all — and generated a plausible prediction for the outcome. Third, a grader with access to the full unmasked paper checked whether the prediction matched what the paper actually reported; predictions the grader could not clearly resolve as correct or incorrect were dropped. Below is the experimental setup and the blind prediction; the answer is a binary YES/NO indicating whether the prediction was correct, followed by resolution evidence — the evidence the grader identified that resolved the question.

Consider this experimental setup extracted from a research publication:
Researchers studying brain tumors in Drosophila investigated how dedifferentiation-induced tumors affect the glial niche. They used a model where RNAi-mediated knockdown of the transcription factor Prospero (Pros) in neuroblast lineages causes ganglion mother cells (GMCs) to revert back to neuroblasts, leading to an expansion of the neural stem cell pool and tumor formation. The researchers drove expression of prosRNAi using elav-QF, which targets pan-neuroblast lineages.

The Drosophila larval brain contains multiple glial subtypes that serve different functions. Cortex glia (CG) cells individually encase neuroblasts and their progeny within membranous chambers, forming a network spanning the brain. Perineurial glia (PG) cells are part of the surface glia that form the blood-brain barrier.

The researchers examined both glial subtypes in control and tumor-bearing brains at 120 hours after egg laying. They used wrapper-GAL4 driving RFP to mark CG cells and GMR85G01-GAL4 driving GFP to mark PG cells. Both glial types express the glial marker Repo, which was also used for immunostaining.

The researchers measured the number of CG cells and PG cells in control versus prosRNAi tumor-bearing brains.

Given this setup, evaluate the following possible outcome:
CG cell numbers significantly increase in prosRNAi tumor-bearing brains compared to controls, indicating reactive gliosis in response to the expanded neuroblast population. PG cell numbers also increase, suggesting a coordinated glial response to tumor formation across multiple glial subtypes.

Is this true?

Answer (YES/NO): NO